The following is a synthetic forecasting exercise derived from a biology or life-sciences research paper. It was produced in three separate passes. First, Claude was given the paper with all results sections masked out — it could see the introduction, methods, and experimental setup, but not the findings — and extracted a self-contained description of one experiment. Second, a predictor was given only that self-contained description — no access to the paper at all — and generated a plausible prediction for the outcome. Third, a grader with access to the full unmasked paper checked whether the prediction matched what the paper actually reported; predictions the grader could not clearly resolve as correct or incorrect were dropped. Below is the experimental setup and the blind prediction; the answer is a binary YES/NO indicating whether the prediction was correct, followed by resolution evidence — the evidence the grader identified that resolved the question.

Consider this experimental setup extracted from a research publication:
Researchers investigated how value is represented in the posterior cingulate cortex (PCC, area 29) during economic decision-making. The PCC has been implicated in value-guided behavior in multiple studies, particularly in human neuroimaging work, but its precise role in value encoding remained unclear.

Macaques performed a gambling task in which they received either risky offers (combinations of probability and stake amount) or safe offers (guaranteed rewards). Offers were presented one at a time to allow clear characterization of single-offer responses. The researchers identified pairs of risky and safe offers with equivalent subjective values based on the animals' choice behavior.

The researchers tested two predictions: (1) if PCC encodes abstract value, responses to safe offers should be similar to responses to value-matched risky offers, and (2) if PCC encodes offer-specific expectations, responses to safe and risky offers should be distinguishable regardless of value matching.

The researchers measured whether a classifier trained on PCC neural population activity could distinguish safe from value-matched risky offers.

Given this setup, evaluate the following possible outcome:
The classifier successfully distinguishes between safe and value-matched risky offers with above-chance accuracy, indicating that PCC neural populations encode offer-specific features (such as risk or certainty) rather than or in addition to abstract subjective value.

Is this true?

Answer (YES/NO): YES